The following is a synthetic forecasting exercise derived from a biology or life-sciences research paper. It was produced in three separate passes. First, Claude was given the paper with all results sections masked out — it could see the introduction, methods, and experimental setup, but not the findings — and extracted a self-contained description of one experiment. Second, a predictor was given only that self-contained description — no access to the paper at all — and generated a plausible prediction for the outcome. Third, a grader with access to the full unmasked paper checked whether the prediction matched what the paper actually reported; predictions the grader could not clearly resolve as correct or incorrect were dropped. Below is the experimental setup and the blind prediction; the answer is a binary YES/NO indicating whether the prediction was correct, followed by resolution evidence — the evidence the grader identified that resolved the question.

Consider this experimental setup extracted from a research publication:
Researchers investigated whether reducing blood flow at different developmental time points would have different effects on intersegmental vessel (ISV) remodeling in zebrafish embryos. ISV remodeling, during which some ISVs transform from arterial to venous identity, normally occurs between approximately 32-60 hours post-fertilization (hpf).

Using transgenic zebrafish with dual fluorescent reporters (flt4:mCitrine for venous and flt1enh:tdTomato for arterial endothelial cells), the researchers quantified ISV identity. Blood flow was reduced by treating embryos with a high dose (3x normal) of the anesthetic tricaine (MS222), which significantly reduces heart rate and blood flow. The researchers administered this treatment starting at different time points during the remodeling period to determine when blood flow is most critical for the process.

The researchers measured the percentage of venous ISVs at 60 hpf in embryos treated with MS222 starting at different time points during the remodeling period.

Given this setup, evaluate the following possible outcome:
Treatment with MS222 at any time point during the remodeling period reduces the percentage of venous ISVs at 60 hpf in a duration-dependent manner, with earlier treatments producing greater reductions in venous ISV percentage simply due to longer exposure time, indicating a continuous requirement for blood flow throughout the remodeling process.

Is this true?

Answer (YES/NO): NO